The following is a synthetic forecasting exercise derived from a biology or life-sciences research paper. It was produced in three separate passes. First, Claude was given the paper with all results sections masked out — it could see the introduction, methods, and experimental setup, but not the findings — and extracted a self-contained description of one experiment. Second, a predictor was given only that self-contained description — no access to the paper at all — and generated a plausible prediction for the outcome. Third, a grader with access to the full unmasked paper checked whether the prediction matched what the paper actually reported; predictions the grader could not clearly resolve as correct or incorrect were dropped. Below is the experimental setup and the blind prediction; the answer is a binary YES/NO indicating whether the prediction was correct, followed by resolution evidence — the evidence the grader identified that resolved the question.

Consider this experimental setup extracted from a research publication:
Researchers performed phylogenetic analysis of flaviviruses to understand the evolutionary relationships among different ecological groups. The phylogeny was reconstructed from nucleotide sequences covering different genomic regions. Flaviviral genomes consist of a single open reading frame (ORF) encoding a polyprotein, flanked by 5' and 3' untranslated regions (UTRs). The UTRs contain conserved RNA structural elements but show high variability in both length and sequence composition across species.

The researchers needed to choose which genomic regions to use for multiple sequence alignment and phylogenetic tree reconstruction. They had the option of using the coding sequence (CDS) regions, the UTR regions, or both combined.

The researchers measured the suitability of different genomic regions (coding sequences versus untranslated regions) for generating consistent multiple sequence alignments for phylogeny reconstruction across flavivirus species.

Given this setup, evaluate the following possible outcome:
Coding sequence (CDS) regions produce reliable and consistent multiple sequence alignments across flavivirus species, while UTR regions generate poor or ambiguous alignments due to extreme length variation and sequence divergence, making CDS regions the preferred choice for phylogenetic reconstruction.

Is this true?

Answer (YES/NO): YES